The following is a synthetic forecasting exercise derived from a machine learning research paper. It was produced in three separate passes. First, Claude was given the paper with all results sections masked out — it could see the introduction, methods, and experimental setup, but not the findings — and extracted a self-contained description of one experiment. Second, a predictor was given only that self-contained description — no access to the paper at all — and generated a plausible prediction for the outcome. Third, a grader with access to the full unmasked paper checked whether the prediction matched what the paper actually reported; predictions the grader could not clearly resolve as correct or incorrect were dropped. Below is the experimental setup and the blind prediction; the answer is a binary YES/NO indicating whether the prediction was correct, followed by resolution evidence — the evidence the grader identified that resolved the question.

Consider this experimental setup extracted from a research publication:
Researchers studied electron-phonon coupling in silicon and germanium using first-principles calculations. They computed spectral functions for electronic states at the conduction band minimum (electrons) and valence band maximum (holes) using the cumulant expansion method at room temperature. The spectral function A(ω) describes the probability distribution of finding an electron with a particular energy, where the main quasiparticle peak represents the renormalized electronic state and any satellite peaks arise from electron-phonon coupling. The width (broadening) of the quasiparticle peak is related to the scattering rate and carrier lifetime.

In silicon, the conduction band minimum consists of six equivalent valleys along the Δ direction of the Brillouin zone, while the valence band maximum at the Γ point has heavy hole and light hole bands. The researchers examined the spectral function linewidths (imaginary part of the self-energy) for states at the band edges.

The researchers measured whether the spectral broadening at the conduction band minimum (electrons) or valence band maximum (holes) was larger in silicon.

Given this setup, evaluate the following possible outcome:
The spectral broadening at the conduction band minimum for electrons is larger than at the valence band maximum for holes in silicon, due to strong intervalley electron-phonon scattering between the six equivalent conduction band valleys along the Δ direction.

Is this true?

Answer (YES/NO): NO